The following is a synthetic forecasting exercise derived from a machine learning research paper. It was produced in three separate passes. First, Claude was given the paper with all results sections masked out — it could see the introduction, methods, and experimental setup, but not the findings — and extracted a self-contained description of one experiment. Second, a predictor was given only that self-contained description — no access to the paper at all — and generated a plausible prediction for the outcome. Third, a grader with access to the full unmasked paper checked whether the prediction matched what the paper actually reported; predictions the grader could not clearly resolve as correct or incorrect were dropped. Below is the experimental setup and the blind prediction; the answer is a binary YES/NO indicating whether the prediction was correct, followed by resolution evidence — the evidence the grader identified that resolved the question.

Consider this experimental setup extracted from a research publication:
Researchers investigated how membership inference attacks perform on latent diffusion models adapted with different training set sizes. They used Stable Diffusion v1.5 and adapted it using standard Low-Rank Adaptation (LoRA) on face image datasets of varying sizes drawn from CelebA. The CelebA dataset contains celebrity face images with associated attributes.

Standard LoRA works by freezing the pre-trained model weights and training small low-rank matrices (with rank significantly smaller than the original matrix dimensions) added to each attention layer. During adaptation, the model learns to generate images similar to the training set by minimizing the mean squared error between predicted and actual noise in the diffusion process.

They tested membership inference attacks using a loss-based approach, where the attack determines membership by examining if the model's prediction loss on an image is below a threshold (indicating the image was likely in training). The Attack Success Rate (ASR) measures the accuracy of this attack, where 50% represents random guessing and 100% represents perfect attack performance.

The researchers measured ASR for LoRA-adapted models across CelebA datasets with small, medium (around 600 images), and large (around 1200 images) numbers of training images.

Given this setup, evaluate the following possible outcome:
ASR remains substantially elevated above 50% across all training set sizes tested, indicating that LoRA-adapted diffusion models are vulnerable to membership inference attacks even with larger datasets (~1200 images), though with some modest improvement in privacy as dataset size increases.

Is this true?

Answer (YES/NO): YES